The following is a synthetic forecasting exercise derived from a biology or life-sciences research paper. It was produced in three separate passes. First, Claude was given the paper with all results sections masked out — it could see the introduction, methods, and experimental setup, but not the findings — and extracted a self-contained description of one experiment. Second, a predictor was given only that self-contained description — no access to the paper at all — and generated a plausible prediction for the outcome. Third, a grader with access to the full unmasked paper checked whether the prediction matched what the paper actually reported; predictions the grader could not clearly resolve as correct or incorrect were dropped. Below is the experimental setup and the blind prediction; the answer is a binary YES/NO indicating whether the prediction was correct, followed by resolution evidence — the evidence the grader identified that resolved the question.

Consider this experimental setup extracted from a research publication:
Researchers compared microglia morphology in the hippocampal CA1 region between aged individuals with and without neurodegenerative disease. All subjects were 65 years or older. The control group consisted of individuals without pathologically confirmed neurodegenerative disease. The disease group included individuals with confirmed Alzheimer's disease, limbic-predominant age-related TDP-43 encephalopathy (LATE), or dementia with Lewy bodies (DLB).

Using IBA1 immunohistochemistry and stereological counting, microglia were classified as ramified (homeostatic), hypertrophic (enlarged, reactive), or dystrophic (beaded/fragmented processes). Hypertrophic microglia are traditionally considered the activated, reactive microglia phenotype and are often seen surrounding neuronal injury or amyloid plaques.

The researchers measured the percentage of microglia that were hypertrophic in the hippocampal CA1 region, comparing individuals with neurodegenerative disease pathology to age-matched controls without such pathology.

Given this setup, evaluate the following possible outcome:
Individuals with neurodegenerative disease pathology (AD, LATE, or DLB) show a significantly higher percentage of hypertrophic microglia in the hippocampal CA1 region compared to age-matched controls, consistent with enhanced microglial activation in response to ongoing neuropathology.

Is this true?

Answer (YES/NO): NO